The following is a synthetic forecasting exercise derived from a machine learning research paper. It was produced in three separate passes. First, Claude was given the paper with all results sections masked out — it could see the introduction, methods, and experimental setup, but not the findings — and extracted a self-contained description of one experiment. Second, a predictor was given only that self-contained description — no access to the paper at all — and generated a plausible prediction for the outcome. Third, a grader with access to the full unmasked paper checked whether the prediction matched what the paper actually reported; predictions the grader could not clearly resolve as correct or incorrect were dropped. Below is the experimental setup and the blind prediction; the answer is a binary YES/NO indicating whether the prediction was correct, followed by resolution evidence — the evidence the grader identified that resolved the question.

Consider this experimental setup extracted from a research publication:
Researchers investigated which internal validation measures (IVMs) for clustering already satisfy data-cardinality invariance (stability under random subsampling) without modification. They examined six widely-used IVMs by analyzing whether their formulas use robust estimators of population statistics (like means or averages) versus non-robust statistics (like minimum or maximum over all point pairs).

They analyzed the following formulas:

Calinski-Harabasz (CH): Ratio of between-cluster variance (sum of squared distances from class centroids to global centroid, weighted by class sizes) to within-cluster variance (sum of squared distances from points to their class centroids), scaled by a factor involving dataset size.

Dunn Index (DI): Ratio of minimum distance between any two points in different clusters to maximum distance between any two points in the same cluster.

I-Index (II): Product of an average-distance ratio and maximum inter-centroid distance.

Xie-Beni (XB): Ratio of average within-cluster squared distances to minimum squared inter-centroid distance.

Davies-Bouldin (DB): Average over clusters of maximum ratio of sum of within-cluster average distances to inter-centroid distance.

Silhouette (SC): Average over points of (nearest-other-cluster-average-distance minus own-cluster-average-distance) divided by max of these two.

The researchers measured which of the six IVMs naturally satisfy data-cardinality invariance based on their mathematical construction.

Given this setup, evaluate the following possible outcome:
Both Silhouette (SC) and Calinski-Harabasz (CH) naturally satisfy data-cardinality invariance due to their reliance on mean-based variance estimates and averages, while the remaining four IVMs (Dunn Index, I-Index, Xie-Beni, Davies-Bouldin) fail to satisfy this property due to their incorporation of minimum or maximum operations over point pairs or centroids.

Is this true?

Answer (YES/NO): NO